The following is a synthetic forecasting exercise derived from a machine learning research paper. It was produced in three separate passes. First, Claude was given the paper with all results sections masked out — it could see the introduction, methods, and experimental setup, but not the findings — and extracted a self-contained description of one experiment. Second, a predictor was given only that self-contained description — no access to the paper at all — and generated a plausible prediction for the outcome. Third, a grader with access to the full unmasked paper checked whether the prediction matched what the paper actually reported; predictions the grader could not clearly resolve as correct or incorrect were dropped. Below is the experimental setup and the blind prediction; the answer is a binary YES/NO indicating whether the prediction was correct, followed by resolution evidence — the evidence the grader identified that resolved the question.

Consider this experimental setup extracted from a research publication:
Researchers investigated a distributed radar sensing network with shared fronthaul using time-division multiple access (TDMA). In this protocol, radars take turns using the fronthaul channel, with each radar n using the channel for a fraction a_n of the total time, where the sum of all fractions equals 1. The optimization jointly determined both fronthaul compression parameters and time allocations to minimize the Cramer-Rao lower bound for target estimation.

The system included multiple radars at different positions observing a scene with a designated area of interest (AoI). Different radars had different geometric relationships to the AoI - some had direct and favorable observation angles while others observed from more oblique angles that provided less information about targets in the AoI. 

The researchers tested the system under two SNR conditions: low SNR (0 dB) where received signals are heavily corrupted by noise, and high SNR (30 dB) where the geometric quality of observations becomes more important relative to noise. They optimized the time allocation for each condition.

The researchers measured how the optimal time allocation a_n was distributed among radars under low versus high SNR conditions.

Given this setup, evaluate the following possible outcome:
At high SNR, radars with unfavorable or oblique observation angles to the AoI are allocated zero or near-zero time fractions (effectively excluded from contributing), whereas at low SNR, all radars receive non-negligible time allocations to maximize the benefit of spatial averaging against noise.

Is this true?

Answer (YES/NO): NO